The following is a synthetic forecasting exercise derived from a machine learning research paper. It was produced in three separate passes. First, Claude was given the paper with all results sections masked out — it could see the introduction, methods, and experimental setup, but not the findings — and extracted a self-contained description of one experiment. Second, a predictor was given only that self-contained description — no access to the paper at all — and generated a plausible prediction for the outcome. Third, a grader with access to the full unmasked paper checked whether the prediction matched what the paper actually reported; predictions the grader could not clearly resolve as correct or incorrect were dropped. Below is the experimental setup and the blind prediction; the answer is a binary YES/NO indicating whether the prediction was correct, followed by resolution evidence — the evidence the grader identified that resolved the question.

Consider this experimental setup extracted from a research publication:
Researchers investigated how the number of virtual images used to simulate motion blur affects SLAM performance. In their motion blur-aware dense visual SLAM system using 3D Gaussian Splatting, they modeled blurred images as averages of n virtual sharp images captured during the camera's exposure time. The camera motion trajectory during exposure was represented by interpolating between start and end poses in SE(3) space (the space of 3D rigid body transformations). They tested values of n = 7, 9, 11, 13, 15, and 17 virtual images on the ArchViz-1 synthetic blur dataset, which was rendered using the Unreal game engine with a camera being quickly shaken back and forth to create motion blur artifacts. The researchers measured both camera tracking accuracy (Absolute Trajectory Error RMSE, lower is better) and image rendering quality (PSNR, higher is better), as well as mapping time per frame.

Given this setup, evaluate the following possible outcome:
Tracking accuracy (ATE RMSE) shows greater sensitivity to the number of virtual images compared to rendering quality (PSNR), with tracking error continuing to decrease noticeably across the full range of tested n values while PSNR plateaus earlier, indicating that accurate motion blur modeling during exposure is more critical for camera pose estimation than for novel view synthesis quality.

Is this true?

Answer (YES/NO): NO